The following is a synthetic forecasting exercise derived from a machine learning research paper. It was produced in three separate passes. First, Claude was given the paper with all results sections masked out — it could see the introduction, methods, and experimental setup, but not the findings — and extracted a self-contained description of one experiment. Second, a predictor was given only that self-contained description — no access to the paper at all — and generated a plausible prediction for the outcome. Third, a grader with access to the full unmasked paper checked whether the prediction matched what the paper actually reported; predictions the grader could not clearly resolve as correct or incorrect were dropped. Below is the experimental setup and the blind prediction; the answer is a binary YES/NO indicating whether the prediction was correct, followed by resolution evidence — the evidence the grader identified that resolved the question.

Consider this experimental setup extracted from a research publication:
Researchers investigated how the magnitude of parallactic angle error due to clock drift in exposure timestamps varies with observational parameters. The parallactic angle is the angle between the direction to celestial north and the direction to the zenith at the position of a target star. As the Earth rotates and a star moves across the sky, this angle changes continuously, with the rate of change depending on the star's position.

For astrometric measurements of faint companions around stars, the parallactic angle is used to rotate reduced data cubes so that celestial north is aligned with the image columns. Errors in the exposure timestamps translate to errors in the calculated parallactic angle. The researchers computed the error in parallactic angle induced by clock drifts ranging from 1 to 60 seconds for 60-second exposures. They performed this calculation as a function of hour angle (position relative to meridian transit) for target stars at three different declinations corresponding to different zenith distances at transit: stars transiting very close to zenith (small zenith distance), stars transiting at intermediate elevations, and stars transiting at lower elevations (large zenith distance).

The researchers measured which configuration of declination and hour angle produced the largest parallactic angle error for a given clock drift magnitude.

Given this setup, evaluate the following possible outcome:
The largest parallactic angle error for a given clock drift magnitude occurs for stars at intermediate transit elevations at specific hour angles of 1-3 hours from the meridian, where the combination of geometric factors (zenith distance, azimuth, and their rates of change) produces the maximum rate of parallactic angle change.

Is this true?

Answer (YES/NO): NO